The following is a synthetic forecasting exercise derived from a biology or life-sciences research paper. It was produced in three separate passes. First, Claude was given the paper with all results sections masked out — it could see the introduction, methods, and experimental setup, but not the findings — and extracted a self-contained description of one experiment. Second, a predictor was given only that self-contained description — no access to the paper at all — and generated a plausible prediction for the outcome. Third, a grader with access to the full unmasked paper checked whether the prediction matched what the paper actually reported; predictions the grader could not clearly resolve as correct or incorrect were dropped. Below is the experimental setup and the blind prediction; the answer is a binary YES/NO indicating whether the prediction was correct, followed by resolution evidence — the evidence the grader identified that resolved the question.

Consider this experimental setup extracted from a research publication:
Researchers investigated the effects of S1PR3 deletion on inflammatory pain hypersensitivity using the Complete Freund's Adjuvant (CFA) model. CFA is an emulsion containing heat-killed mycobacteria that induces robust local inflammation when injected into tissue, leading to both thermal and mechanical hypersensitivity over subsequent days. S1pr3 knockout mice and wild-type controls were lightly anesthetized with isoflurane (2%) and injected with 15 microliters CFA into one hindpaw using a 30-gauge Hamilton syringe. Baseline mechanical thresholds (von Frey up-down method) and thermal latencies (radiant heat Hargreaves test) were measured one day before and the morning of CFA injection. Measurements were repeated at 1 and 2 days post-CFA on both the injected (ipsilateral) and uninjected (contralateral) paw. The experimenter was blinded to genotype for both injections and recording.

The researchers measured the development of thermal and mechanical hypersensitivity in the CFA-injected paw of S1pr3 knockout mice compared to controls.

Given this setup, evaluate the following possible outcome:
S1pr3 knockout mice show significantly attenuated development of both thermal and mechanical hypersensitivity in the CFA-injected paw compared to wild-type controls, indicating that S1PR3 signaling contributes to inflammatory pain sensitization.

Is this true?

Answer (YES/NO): NO